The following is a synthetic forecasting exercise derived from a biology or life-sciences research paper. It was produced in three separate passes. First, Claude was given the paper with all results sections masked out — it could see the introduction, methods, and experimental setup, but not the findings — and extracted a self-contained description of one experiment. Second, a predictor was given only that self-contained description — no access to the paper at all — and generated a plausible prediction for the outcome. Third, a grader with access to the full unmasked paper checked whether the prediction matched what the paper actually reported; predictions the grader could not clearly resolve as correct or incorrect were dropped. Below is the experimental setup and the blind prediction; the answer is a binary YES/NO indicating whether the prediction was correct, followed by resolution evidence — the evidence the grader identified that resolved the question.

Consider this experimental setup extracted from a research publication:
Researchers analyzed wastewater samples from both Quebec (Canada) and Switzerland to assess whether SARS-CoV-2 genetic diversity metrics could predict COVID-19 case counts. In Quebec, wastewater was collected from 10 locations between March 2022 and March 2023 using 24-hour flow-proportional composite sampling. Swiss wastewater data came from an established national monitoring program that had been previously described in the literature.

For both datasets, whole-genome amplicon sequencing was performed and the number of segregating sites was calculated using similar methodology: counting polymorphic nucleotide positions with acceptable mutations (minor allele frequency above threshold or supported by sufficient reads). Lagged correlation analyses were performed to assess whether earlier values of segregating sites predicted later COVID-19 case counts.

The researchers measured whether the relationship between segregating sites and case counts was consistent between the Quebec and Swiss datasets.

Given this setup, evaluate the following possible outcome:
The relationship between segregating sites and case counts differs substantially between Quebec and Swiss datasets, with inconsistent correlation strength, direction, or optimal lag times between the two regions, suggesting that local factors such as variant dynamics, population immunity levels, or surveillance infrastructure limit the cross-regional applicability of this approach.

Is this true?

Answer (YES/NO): NO